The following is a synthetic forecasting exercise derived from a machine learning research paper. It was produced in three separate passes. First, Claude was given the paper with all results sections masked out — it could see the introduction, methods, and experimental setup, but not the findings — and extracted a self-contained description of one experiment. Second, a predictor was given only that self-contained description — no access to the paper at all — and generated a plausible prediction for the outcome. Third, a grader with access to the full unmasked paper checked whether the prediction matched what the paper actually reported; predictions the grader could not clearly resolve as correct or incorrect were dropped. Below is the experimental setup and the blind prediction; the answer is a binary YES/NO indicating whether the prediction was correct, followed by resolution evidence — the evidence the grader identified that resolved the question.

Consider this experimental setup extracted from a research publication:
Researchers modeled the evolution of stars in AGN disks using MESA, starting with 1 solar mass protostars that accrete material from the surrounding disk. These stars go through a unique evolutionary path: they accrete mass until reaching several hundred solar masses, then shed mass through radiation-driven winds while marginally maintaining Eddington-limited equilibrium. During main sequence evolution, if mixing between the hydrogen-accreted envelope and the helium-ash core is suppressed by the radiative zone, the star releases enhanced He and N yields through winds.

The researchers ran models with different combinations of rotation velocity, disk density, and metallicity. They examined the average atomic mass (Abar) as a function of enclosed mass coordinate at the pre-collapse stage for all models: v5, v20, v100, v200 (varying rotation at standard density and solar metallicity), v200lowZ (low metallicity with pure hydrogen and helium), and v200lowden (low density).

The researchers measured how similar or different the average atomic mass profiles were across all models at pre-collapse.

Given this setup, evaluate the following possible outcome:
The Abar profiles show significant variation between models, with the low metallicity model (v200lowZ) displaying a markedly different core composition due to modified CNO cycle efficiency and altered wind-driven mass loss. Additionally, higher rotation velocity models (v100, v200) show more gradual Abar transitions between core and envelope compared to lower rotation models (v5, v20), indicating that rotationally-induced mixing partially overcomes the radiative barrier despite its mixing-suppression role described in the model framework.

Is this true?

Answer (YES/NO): NO